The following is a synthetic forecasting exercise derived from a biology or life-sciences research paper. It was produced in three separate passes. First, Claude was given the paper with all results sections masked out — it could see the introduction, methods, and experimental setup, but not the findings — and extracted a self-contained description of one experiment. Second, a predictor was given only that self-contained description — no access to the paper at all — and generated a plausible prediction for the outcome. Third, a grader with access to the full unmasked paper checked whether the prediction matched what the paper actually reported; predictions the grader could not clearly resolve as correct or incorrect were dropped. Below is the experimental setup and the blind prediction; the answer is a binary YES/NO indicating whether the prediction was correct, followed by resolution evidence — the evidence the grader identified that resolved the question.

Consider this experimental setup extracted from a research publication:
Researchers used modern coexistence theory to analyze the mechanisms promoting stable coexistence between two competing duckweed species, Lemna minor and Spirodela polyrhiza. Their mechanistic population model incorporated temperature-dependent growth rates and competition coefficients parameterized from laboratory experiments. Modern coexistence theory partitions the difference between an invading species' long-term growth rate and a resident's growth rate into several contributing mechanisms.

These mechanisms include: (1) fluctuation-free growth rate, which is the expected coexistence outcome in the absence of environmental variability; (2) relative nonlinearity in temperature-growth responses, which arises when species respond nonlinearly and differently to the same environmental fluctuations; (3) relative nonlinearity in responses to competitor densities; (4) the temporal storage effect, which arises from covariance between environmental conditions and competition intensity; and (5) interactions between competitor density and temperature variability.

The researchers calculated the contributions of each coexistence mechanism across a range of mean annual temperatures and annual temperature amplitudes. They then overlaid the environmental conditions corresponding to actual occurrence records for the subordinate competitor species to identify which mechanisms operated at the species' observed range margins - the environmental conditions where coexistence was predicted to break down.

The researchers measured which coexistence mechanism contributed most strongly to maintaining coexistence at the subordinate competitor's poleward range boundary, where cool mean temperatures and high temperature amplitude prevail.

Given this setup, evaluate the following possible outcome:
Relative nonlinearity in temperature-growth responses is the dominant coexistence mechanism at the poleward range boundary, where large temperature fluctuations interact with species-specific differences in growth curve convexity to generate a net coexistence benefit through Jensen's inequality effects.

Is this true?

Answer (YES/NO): YES